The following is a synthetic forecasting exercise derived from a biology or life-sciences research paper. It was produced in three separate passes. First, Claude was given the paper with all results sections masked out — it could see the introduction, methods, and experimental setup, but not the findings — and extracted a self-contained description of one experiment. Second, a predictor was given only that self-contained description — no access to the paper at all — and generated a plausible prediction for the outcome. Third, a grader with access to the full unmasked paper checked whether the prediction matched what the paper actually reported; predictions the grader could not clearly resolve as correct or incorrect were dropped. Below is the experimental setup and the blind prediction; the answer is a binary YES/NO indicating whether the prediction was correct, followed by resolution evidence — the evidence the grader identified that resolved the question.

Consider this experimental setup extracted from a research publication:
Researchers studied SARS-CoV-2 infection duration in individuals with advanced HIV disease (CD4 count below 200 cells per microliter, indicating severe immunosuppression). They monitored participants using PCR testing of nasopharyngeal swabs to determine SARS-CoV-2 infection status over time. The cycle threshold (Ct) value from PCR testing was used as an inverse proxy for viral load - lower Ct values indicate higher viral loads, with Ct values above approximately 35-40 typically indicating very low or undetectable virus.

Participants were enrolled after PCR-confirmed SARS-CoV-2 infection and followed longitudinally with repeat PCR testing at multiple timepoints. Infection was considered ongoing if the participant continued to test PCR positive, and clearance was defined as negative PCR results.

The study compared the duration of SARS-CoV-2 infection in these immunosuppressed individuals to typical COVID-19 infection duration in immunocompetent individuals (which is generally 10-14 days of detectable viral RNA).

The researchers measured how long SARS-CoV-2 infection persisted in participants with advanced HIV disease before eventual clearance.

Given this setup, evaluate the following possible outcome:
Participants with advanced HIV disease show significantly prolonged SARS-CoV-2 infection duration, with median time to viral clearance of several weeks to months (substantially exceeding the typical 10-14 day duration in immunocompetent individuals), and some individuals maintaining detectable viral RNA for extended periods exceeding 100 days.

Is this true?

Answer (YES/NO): YES